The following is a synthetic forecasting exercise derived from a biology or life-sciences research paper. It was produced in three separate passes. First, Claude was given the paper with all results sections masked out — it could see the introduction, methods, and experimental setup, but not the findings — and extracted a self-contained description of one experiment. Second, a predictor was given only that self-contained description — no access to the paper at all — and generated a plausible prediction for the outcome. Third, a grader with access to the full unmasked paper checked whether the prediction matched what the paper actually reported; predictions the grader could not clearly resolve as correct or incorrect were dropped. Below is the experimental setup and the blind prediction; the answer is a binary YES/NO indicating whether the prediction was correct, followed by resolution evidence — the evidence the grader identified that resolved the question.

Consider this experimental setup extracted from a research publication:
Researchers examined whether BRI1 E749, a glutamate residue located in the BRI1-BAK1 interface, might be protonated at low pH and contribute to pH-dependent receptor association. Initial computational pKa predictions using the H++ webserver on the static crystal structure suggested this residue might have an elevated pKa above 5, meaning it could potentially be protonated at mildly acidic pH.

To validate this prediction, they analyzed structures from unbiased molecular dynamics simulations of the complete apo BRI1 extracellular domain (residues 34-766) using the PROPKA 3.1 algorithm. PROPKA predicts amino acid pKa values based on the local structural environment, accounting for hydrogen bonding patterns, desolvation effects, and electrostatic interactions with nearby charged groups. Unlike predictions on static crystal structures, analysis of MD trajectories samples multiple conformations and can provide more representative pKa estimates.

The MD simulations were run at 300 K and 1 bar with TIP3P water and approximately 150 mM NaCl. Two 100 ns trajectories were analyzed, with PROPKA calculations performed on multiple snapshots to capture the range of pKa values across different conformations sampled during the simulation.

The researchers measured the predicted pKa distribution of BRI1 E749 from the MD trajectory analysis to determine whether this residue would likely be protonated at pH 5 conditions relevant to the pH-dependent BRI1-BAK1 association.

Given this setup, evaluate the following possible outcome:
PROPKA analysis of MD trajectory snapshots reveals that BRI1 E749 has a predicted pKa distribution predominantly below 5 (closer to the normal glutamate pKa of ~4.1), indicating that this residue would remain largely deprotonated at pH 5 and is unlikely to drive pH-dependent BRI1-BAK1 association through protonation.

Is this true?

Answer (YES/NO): YES